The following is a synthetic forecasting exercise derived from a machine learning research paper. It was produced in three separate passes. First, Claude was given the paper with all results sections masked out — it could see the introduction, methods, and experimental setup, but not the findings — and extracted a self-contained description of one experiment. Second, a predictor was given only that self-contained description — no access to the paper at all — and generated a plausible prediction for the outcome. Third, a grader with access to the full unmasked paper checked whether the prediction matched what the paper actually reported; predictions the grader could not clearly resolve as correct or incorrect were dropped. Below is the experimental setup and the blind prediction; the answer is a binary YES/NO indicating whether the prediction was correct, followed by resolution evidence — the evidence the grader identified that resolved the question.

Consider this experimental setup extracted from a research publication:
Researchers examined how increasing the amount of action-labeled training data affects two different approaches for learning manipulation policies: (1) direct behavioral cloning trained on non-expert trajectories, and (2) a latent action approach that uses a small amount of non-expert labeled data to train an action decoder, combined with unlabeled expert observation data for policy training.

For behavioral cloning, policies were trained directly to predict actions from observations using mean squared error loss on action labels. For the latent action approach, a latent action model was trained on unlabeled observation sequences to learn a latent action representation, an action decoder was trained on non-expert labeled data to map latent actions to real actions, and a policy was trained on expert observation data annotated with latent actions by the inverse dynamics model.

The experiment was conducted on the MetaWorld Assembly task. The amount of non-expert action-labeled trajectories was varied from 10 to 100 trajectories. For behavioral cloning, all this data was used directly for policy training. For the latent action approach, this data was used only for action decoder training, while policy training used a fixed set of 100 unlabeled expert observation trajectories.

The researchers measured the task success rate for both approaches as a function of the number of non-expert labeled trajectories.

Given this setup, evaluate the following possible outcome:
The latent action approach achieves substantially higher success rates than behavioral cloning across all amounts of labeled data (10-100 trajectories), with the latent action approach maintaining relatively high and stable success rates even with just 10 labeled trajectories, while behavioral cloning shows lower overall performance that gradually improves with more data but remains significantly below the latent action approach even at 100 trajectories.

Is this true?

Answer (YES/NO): NO